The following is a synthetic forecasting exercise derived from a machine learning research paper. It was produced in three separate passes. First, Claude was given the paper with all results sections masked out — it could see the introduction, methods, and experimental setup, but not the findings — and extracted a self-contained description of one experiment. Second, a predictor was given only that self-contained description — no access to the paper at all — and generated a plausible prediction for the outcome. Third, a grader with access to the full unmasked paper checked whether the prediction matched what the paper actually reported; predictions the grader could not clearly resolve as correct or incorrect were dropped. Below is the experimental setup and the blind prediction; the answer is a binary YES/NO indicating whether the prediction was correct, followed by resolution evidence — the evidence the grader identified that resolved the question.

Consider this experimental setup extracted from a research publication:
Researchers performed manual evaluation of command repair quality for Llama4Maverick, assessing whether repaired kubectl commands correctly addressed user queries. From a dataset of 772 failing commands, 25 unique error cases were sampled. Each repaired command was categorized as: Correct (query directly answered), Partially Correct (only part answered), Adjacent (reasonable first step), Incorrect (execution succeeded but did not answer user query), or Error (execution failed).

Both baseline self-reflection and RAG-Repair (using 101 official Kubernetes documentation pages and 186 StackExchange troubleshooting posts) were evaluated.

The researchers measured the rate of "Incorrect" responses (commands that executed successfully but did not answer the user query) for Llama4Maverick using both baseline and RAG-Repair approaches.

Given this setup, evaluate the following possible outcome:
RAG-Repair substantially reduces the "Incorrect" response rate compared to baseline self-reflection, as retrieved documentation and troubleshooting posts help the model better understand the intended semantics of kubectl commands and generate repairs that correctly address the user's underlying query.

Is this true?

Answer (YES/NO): NO